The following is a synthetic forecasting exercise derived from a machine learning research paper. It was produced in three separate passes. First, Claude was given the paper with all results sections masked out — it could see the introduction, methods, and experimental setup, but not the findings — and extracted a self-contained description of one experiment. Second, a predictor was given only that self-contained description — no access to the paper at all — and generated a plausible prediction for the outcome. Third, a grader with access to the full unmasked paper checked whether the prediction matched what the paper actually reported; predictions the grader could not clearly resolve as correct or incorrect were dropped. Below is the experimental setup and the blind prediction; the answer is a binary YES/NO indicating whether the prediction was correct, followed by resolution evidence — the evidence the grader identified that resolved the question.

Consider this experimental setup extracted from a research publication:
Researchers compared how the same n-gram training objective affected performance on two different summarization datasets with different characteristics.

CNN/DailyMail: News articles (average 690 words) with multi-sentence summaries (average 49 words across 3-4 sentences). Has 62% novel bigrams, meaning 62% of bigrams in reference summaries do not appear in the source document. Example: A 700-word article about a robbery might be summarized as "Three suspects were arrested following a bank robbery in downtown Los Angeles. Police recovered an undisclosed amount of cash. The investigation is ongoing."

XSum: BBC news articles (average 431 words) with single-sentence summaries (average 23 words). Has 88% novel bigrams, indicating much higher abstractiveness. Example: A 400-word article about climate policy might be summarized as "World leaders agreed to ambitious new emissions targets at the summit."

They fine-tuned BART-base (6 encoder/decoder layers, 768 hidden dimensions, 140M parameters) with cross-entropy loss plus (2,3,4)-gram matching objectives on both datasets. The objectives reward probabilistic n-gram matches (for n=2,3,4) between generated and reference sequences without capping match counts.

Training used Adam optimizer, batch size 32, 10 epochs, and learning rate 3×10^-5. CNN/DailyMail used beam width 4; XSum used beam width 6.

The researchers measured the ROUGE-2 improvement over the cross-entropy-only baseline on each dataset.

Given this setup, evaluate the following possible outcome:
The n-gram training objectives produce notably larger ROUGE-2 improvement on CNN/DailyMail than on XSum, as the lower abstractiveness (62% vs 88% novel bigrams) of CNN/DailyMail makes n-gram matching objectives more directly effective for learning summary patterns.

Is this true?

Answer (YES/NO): YES